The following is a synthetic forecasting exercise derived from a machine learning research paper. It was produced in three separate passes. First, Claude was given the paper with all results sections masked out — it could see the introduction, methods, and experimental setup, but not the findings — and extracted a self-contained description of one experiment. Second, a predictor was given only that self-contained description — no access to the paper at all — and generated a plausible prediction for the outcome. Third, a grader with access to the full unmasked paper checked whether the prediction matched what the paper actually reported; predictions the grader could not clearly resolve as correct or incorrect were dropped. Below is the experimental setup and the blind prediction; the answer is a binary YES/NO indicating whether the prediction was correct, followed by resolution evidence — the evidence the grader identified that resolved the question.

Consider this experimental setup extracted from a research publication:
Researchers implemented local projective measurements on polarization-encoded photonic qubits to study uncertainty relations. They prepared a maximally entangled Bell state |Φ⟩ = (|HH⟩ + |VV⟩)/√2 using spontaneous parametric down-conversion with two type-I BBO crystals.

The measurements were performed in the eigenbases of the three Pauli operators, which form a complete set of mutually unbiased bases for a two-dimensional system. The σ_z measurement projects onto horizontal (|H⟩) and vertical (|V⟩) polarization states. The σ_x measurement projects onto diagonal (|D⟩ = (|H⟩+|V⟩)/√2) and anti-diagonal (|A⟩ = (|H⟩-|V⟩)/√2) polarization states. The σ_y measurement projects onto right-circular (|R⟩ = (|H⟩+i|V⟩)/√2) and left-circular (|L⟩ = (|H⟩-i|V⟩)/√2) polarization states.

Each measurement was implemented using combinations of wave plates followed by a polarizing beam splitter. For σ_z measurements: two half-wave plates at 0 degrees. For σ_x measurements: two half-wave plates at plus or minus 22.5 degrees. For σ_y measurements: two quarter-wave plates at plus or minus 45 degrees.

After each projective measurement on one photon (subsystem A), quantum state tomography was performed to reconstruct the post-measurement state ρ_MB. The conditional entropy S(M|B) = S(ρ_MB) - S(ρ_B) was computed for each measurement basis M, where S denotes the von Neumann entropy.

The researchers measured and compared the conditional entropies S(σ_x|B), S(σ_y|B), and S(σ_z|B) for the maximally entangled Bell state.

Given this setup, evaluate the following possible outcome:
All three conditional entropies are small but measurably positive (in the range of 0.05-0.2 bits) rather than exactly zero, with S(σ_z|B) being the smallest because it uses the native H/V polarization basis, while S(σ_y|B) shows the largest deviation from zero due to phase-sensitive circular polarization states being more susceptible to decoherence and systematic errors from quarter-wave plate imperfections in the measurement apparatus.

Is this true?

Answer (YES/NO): NO